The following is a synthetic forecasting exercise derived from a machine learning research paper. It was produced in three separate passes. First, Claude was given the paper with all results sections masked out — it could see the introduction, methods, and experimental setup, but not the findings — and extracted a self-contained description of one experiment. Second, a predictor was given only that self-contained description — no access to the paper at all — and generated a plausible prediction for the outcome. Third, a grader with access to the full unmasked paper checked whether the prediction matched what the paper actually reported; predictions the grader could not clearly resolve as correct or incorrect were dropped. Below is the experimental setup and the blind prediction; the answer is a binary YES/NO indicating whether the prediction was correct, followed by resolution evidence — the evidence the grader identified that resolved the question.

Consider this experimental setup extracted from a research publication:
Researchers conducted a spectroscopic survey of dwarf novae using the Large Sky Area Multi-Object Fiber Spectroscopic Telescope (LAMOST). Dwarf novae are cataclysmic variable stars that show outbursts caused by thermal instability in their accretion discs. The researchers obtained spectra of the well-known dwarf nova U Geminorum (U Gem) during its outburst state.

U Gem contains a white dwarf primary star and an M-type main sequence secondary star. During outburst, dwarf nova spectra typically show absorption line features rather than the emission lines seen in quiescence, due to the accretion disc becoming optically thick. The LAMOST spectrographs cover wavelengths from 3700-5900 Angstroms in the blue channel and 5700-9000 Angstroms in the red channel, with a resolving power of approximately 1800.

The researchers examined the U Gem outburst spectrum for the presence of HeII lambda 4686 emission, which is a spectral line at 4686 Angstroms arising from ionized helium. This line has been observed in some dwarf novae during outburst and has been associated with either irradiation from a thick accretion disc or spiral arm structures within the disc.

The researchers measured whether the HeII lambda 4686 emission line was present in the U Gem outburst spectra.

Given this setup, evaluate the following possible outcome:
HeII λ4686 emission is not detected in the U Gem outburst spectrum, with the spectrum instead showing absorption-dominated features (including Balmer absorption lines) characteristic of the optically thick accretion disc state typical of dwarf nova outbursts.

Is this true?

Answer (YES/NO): NO